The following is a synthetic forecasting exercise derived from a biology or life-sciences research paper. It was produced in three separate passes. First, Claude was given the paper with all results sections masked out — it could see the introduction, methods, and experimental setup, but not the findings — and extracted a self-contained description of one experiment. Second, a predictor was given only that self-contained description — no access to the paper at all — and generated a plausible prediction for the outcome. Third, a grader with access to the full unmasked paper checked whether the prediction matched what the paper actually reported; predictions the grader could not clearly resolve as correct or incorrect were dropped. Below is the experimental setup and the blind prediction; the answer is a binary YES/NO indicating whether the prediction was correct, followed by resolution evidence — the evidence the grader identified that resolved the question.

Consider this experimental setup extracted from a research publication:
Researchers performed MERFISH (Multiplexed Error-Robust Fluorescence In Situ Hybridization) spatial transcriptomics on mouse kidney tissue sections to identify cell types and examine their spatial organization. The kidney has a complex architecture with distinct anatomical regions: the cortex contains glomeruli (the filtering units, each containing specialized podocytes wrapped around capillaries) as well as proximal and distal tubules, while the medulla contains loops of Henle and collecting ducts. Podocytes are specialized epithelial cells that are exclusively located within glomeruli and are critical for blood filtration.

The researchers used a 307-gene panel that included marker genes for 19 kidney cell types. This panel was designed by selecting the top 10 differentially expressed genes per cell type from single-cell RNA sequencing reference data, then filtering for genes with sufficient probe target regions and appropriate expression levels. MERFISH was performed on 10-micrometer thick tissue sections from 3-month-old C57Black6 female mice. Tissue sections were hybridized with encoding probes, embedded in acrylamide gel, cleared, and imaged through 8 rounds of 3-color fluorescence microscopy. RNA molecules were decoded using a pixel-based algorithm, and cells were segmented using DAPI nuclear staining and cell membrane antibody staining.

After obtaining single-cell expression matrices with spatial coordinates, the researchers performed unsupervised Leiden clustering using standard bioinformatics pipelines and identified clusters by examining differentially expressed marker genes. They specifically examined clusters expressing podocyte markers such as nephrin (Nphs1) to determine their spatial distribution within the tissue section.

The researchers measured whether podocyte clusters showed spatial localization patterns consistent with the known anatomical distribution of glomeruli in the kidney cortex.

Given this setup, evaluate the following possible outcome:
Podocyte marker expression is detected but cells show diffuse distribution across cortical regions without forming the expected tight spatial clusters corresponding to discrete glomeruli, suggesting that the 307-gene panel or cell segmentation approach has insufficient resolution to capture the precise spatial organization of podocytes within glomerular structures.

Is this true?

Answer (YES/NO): NO